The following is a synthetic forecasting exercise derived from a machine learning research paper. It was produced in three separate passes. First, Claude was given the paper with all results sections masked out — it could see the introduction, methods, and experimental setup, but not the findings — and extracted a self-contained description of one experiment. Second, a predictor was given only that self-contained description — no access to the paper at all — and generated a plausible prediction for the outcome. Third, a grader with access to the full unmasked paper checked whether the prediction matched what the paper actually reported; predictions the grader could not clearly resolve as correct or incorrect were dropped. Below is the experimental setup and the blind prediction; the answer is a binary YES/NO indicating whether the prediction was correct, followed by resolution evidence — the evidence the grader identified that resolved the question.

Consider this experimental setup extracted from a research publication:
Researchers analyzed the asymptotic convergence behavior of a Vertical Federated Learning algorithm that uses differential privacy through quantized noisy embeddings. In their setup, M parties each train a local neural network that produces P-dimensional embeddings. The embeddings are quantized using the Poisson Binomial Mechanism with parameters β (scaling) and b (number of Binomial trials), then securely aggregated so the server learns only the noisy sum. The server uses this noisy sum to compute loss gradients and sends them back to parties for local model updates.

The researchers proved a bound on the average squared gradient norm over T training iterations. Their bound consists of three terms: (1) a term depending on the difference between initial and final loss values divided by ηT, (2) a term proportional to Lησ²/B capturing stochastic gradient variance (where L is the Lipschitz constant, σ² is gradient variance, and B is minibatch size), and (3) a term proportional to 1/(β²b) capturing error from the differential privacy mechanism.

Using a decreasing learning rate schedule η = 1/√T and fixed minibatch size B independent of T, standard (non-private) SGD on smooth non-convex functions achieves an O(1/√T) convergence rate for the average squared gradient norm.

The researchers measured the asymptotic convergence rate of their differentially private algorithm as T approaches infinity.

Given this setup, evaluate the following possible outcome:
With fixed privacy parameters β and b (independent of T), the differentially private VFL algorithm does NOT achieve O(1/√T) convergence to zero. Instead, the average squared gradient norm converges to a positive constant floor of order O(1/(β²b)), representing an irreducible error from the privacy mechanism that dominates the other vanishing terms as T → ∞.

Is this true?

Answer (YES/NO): YES